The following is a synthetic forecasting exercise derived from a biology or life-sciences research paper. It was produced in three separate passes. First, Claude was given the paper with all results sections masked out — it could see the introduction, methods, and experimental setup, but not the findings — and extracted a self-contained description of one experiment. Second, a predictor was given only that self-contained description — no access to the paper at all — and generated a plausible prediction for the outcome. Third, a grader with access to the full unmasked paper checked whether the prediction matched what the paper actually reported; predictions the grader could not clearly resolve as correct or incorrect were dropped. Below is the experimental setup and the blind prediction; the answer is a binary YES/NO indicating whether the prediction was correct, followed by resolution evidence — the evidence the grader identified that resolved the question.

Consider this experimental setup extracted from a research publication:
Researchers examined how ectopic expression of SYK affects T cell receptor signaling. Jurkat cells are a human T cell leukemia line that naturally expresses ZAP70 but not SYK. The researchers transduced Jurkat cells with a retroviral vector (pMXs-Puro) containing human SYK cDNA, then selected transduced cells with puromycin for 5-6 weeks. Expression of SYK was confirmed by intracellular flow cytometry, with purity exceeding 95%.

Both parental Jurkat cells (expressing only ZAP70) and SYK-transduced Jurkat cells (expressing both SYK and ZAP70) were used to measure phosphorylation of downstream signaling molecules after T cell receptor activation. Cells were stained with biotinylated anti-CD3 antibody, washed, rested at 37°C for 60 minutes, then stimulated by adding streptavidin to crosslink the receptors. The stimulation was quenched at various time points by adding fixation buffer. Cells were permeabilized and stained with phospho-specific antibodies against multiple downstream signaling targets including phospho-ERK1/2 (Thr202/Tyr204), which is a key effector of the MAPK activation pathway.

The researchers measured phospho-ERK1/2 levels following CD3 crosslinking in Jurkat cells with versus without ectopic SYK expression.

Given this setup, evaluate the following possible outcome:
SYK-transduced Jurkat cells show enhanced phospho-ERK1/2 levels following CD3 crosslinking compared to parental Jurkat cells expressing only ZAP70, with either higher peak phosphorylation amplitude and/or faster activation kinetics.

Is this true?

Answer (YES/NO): NO